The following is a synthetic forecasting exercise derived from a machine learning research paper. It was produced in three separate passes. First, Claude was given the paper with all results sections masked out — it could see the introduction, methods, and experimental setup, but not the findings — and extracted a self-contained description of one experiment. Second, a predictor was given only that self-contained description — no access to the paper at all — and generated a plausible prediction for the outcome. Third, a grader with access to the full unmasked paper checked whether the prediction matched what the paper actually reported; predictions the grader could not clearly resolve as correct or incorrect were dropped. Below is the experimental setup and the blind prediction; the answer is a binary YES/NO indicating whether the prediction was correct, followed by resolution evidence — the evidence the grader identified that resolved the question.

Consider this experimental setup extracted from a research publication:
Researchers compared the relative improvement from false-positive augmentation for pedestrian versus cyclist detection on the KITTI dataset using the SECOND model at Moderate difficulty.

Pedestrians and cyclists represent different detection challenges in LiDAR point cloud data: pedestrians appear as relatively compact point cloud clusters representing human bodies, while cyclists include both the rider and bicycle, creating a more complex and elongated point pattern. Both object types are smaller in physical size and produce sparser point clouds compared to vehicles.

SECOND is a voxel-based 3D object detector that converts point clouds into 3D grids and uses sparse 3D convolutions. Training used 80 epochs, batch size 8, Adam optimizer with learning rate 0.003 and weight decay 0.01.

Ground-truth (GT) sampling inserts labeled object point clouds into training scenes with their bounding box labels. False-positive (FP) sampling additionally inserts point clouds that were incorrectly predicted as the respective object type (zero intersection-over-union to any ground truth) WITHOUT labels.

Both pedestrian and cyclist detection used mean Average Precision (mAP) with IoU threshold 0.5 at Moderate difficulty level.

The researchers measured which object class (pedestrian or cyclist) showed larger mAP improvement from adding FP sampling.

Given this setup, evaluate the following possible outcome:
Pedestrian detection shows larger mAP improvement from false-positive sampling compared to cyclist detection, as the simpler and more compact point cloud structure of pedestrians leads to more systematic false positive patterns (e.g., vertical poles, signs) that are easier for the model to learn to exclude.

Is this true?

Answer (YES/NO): YES